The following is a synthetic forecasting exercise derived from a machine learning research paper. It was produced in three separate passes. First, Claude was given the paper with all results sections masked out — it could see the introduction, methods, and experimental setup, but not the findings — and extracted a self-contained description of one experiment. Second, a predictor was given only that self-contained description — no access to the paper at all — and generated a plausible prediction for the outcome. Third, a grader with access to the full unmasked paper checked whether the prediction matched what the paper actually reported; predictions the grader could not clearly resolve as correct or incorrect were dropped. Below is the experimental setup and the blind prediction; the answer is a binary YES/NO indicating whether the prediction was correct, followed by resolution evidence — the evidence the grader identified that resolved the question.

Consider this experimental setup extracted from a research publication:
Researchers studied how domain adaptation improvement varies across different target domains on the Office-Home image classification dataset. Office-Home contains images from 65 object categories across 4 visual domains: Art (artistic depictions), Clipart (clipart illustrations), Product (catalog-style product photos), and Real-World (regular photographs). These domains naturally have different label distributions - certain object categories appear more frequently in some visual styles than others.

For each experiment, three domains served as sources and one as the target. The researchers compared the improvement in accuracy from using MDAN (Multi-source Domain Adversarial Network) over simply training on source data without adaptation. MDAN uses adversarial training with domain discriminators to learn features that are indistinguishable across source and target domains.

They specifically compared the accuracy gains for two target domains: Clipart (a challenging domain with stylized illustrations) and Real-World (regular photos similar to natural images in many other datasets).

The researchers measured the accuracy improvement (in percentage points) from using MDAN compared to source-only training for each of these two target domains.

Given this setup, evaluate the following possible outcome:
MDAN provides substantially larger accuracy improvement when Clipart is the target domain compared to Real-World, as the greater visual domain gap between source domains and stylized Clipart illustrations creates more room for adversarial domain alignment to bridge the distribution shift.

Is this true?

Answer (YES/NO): YES